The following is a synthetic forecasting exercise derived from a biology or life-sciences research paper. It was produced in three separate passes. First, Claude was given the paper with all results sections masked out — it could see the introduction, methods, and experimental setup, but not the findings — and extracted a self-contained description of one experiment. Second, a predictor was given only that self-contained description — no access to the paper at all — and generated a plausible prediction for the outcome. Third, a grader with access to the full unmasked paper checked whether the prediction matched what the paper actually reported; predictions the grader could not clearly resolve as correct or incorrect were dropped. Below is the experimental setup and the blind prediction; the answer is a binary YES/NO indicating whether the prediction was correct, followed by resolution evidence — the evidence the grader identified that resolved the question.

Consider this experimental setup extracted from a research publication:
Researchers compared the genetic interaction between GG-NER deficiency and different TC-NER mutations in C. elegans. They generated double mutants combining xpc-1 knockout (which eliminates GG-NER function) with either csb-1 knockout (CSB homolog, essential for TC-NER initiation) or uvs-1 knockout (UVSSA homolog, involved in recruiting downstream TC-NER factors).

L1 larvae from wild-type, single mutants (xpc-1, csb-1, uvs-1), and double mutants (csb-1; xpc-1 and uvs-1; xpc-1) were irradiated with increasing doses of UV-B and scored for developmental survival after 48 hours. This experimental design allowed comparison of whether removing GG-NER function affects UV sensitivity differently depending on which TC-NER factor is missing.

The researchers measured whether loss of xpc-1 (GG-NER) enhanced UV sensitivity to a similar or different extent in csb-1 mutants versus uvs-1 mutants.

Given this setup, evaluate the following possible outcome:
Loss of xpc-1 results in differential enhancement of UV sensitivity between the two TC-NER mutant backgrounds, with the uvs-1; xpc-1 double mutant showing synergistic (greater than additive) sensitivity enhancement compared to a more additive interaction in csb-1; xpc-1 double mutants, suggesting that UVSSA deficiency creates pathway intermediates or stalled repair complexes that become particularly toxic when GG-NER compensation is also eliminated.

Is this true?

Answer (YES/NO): NO